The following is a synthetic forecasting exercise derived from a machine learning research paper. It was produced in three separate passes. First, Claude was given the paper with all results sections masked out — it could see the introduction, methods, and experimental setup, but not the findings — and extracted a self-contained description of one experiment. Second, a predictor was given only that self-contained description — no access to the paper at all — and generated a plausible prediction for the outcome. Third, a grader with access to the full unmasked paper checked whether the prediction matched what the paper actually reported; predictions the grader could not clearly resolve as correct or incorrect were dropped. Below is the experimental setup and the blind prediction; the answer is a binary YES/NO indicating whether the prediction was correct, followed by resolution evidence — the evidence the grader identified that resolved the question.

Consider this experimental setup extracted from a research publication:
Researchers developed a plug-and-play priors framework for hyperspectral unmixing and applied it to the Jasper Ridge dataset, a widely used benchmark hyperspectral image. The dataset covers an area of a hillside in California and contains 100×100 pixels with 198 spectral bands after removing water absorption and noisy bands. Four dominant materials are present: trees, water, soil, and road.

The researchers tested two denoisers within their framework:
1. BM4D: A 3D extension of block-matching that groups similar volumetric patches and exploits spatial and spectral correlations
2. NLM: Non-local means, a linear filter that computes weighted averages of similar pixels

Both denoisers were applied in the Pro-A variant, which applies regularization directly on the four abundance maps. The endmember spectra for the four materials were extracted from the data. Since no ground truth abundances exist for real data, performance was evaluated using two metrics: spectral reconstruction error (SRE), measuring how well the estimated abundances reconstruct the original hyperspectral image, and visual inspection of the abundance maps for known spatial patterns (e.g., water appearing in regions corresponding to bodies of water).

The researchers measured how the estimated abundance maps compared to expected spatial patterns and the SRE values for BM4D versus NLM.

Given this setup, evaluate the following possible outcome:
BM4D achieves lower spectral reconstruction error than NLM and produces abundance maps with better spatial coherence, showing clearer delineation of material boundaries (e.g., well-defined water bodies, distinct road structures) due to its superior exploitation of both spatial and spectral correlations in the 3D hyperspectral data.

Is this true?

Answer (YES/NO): NO